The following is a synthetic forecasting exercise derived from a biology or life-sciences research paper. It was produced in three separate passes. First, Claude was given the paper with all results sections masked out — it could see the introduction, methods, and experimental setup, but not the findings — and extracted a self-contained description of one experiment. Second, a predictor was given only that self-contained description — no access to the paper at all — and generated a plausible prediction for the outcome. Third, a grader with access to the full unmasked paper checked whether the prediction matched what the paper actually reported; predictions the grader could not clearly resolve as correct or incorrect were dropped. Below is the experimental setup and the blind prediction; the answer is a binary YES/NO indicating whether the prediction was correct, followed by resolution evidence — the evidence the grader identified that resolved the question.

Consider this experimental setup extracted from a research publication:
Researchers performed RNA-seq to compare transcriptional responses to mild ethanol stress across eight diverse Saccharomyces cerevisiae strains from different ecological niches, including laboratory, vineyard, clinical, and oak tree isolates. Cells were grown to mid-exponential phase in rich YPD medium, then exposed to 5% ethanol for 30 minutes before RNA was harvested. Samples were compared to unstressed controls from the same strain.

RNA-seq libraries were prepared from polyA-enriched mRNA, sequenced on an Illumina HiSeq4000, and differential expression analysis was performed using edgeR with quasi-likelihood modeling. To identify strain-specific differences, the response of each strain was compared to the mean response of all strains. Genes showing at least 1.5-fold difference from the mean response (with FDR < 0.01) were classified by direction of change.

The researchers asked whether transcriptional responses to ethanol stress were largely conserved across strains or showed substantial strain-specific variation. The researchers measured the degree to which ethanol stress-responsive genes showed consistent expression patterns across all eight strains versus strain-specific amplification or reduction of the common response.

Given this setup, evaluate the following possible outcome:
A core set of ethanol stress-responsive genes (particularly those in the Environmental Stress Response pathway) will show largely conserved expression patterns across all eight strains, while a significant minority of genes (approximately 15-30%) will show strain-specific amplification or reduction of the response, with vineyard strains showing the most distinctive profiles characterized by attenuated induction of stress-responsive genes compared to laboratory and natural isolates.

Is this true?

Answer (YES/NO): NO